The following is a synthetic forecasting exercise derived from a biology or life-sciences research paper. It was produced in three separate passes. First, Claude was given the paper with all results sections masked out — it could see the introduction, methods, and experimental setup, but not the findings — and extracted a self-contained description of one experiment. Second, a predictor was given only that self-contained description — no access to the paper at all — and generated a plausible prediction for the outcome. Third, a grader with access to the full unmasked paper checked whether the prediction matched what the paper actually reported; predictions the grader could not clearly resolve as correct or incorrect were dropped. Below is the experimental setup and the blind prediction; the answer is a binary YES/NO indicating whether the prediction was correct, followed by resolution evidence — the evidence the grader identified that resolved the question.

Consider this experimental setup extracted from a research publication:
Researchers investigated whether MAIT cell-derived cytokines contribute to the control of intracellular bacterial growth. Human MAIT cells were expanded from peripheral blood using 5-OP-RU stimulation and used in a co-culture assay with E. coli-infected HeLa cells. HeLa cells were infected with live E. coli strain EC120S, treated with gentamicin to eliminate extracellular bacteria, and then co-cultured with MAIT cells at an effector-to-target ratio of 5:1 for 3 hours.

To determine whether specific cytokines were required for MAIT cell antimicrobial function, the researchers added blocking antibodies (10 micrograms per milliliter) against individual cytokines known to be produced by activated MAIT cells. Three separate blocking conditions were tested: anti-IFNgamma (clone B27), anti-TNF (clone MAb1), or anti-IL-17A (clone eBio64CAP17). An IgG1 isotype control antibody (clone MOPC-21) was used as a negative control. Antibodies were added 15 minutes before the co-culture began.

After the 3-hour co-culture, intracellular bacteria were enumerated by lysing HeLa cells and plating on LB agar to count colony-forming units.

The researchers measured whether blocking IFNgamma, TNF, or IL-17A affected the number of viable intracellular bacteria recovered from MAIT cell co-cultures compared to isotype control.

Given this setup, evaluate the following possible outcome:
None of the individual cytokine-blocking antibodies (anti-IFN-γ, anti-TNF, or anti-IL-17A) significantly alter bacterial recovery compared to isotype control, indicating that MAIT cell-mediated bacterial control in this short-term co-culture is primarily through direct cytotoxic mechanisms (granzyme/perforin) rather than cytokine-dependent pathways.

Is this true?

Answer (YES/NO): YES